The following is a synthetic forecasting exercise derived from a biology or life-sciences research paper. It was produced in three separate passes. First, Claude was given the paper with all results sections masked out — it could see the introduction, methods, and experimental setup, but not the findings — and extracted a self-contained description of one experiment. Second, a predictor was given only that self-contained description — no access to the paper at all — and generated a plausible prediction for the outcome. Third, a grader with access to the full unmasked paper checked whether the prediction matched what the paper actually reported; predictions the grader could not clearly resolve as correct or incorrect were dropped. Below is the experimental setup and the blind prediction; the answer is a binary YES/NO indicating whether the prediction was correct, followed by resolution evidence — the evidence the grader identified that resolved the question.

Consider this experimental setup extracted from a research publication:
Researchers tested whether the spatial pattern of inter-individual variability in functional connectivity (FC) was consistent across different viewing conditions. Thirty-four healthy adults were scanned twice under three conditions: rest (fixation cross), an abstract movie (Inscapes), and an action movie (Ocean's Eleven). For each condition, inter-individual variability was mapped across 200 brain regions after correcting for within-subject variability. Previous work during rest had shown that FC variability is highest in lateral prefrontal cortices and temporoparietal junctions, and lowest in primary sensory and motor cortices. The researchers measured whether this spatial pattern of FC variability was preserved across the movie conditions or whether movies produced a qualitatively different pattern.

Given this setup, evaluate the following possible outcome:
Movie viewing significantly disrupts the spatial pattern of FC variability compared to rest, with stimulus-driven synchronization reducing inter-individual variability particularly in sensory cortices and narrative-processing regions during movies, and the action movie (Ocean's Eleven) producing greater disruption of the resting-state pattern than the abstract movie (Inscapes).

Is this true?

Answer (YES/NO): NO